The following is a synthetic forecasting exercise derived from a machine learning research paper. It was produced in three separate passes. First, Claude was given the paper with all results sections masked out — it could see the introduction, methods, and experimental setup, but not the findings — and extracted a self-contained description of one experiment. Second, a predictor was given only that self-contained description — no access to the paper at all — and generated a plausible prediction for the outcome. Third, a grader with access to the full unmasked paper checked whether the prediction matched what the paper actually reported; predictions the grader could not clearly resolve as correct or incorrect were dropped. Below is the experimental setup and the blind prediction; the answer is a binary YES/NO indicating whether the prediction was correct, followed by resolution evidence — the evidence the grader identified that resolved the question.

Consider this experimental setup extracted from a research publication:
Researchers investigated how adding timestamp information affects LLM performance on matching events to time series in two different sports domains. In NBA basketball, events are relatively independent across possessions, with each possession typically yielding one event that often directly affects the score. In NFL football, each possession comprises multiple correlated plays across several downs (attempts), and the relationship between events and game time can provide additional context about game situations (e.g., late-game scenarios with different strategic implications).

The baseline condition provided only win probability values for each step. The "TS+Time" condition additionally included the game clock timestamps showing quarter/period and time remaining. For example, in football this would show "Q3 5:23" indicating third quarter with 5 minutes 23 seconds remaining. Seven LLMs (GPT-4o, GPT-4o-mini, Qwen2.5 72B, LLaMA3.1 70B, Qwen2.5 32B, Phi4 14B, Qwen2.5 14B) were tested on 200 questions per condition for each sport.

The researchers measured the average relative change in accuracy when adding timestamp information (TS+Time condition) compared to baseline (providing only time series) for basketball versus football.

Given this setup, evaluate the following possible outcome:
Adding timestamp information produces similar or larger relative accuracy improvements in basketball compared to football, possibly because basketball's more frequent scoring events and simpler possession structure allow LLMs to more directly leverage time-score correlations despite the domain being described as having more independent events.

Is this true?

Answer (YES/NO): NO